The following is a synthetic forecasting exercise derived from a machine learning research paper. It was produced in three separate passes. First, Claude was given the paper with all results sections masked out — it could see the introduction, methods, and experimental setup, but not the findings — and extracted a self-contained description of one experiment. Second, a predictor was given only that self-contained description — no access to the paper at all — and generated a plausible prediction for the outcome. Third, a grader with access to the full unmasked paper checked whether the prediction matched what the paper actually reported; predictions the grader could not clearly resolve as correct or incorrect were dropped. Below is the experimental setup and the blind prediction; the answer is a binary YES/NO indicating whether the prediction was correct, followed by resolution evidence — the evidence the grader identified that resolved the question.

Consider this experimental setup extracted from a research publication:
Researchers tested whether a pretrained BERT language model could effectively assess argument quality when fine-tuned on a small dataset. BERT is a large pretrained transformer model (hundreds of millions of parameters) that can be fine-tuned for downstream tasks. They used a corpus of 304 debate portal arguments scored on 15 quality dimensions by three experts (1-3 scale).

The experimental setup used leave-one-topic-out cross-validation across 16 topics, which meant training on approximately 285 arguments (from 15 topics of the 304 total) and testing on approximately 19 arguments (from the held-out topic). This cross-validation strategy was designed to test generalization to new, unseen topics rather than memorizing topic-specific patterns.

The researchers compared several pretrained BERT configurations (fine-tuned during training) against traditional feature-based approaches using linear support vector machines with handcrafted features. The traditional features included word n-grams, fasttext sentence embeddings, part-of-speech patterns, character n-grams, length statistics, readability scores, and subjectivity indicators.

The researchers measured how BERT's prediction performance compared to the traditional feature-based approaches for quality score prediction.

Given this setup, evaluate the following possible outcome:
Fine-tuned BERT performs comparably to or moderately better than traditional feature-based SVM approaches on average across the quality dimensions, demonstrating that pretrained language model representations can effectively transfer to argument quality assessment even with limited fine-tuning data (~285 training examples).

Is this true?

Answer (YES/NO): NO